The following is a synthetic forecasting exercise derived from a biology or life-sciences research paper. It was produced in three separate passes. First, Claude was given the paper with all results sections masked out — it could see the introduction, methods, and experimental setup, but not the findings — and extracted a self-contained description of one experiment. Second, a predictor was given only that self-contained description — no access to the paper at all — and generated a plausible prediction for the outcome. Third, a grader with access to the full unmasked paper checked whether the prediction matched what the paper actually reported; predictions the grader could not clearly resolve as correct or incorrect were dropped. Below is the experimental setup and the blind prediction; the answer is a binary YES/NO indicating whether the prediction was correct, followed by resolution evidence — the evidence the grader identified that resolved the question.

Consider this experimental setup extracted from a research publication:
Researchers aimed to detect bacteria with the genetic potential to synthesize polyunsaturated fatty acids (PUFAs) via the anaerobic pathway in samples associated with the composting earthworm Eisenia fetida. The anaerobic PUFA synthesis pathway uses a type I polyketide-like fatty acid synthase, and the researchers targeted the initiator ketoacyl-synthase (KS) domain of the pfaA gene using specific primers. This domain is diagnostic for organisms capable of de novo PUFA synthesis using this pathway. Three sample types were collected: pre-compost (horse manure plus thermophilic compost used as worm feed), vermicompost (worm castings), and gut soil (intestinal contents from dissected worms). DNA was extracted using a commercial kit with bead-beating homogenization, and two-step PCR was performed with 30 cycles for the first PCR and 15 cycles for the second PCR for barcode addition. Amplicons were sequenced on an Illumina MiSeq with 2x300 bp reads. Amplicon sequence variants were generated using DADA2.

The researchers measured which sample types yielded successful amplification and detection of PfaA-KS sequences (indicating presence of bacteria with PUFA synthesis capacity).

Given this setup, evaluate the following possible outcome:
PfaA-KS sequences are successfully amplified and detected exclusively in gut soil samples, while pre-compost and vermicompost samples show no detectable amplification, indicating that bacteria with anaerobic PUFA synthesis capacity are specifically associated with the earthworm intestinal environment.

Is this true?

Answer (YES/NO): NO